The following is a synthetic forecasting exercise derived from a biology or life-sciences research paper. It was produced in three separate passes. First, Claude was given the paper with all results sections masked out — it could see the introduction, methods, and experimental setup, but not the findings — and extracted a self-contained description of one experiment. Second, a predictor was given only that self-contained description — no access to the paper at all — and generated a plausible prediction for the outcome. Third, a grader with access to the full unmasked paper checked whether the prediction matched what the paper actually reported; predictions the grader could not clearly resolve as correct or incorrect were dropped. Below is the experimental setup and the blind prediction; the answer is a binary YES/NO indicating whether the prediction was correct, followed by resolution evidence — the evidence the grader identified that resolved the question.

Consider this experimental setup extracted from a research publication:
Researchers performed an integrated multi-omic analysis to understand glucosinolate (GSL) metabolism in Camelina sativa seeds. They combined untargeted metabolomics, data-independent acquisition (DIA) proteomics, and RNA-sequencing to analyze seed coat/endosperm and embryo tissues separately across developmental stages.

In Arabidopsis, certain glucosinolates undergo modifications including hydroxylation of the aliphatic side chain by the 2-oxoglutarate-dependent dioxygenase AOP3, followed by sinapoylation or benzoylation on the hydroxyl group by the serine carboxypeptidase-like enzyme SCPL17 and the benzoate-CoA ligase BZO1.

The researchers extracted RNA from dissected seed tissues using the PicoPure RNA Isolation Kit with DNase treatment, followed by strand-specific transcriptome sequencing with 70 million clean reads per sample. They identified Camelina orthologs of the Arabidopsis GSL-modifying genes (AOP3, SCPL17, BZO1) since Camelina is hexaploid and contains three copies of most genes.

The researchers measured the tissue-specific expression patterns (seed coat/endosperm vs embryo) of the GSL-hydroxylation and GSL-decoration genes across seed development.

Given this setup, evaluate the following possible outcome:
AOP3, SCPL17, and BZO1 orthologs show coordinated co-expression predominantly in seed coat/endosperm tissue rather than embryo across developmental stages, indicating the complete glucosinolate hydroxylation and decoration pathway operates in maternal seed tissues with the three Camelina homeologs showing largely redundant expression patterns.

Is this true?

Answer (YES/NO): NO